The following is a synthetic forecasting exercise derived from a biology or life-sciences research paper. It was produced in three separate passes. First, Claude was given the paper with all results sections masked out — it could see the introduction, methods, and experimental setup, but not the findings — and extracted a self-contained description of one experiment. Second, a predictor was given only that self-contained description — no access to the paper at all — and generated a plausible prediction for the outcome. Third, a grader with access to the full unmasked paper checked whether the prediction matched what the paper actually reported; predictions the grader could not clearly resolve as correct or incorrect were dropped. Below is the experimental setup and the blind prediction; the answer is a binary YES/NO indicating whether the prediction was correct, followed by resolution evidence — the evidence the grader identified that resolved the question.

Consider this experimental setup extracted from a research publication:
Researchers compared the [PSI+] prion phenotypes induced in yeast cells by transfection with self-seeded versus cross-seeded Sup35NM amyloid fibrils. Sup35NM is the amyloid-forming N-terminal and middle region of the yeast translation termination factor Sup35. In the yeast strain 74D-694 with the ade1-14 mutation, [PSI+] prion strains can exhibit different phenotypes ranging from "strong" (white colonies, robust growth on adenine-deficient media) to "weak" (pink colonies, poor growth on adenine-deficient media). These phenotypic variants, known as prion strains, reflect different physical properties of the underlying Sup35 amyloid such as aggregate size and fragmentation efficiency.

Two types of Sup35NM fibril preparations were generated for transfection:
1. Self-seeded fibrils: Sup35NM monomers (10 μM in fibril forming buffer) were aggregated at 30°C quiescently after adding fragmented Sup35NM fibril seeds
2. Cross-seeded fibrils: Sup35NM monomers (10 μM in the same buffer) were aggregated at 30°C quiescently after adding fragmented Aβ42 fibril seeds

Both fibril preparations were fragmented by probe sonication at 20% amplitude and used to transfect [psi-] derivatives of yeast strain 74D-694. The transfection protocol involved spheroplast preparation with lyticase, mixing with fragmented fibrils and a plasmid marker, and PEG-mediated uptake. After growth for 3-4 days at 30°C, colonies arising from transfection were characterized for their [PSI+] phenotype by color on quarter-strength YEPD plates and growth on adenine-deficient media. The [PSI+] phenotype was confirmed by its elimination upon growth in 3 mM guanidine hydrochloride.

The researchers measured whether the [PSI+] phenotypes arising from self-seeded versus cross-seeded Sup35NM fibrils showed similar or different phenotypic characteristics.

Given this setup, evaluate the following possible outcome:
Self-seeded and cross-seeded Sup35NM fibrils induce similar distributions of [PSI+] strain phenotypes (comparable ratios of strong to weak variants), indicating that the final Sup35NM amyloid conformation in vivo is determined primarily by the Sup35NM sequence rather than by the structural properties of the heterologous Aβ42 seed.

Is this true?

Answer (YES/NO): YES